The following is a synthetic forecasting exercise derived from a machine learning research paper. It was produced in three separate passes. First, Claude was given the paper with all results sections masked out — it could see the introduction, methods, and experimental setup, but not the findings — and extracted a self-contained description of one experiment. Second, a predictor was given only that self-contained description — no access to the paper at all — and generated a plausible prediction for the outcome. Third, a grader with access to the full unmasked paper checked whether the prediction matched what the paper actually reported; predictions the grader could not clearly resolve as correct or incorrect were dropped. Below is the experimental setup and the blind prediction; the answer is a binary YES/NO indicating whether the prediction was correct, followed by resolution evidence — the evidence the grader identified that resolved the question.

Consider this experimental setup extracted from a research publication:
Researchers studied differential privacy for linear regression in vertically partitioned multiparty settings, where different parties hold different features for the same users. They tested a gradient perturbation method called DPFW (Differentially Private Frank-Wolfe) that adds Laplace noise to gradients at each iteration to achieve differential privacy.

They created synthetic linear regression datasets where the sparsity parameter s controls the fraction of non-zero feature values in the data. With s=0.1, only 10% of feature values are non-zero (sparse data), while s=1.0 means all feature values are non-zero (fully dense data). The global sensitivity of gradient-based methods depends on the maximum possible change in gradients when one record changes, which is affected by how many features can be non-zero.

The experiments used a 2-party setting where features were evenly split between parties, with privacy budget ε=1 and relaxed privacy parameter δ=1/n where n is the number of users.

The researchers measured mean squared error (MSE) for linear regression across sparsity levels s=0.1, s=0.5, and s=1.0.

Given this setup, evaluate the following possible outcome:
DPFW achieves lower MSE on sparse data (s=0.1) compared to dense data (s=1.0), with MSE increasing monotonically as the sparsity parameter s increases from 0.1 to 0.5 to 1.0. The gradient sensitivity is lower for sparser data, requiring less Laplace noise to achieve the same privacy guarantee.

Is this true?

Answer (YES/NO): YES